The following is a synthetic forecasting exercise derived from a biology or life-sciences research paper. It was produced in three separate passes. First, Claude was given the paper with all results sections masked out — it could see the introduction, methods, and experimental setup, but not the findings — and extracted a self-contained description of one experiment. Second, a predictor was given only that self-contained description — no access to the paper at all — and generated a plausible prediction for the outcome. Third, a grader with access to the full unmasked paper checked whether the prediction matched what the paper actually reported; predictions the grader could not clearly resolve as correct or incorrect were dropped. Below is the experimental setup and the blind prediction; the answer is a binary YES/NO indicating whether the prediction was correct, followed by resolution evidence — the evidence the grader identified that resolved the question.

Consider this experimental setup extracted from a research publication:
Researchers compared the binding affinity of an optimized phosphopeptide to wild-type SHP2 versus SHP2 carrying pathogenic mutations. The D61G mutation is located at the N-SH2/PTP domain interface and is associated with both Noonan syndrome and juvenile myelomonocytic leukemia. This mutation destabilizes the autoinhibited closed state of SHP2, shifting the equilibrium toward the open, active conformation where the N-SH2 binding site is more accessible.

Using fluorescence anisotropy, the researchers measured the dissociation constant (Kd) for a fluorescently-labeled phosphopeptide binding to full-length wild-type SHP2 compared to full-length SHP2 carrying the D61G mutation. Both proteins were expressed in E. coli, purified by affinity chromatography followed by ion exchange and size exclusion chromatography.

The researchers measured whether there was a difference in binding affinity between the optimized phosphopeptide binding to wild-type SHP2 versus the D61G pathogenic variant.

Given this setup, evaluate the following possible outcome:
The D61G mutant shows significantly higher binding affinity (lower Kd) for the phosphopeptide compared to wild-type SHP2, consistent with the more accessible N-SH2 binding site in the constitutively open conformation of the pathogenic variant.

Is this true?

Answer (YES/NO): YES